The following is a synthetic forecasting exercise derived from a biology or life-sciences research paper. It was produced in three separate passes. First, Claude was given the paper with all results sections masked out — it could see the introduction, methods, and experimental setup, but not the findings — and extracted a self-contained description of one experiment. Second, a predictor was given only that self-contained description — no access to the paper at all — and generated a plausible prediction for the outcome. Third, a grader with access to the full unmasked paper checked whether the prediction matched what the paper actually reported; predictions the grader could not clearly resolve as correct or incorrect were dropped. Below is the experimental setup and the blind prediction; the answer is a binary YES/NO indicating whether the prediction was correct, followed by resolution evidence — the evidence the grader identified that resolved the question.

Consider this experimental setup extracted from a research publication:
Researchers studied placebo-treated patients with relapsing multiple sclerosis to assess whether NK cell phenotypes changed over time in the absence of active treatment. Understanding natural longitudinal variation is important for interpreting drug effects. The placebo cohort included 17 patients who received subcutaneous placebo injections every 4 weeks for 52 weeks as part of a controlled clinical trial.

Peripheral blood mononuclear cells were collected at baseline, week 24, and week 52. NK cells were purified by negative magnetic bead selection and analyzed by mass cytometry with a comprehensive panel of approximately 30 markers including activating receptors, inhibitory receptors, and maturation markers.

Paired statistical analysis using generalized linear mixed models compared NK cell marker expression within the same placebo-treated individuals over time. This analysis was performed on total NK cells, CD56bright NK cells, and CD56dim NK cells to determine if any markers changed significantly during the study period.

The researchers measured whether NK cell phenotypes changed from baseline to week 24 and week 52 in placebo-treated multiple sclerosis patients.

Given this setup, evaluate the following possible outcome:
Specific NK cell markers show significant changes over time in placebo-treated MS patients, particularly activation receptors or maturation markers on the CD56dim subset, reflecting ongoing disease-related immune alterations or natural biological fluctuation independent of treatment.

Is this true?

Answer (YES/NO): NO